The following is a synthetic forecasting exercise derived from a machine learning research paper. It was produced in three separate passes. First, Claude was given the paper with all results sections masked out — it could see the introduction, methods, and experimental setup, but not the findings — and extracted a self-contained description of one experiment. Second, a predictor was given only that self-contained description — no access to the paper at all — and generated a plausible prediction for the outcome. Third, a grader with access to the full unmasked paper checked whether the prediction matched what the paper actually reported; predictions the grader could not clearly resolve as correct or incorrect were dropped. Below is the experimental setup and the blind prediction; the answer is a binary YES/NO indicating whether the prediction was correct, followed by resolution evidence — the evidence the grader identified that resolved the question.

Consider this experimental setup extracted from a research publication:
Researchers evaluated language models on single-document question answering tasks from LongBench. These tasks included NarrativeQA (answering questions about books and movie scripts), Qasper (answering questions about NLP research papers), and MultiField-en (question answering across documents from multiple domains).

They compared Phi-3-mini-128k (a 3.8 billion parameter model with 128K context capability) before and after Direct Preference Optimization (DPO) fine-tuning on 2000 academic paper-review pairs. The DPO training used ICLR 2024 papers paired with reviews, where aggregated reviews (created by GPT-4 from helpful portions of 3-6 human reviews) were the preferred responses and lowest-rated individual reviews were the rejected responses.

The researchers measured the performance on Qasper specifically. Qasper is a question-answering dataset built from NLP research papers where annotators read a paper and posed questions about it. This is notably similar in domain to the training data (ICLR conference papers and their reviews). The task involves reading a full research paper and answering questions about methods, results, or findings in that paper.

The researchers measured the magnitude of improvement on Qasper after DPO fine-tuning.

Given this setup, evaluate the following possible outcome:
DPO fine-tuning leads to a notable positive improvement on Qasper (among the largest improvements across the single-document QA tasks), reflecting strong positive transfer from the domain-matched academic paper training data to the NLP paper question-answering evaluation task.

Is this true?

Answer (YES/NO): YES